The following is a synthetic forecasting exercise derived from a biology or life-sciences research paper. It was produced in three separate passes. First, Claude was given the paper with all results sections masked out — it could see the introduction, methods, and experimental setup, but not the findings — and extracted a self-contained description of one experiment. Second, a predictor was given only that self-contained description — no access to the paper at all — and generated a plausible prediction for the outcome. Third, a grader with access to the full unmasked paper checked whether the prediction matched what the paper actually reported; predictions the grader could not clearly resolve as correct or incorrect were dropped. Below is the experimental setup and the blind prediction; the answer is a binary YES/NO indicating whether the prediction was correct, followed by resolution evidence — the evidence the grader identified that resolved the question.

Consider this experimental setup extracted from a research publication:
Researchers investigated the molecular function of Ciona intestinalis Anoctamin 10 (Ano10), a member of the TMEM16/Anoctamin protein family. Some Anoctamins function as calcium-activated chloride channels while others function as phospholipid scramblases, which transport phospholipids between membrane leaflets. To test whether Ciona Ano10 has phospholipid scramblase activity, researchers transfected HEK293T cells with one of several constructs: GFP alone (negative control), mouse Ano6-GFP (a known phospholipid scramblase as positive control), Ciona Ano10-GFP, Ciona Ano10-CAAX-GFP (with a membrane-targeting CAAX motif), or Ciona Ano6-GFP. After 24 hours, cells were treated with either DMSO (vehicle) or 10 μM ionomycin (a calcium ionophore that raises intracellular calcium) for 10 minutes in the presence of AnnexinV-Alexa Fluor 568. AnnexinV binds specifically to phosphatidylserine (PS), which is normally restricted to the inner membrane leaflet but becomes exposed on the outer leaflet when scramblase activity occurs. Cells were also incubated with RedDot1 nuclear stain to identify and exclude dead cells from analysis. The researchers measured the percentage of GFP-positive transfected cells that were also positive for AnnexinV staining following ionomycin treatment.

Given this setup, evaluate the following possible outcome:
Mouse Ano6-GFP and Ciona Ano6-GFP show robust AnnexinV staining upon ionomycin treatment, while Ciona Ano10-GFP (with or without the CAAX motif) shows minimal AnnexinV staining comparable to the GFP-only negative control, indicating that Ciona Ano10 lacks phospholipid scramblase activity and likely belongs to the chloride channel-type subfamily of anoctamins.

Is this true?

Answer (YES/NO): YES